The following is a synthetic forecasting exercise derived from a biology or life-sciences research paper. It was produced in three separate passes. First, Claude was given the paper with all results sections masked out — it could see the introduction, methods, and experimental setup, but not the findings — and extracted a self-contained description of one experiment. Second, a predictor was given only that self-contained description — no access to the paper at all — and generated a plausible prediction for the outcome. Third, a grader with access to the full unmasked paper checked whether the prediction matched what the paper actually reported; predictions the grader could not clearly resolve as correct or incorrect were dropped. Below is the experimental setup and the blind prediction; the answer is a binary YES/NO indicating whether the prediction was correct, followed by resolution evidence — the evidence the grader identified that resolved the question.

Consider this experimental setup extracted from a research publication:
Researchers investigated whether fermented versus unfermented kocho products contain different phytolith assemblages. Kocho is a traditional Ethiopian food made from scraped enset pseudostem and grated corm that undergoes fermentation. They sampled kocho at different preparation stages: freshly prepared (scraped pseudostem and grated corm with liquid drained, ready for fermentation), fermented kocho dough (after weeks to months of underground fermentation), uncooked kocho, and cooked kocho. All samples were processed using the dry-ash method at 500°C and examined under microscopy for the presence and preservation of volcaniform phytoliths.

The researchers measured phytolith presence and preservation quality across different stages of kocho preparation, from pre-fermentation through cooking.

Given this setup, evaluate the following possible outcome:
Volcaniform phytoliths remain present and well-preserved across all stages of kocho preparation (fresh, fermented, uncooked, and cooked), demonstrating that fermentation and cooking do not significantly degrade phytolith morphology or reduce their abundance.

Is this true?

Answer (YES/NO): NO